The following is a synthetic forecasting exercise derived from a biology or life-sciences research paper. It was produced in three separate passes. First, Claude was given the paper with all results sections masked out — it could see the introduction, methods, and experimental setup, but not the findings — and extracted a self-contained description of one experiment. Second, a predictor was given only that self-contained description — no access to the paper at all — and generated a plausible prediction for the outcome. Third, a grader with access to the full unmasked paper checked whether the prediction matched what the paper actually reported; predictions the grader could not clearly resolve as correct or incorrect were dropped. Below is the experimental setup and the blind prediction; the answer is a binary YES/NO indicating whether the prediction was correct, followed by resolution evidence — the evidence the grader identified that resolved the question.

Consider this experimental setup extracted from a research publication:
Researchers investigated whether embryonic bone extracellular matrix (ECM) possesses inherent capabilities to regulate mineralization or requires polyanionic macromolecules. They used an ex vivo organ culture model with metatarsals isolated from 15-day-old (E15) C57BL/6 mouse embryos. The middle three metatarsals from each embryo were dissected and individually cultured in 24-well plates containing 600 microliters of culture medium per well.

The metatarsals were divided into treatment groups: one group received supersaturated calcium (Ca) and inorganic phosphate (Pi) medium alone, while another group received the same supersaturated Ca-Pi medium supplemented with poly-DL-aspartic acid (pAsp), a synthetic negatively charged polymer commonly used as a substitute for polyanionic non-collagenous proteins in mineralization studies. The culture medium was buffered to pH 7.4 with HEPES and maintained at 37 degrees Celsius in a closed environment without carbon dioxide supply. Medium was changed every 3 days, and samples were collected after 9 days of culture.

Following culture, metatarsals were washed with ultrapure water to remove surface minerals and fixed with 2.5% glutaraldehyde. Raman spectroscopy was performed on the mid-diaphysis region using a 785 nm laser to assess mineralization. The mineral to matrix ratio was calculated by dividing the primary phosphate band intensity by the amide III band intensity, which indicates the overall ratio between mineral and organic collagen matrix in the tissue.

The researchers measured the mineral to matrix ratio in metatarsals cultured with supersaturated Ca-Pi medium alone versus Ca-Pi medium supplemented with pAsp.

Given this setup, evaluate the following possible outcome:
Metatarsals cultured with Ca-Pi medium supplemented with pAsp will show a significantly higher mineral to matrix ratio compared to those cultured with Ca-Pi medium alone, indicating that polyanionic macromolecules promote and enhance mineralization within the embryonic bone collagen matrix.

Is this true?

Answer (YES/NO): YES